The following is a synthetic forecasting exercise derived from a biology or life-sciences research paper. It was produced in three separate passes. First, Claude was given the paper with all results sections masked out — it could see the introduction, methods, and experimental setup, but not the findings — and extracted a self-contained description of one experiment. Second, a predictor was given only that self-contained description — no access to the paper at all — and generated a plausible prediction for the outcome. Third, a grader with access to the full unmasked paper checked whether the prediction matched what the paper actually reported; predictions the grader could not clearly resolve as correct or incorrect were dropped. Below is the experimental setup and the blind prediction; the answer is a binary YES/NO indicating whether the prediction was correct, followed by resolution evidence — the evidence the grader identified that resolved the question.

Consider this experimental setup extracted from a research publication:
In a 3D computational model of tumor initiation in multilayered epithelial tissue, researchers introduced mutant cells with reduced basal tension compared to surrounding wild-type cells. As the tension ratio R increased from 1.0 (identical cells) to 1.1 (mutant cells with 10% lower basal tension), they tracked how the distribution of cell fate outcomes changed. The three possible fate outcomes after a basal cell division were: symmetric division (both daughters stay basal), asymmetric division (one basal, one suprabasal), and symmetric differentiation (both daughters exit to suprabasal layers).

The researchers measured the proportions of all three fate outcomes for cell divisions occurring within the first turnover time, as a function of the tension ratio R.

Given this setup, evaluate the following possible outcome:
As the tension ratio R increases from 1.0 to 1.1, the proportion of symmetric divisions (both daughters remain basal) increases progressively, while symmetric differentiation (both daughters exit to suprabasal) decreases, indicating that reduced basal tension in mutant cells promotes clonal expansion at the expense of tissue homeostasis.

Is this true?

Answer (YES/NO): YES